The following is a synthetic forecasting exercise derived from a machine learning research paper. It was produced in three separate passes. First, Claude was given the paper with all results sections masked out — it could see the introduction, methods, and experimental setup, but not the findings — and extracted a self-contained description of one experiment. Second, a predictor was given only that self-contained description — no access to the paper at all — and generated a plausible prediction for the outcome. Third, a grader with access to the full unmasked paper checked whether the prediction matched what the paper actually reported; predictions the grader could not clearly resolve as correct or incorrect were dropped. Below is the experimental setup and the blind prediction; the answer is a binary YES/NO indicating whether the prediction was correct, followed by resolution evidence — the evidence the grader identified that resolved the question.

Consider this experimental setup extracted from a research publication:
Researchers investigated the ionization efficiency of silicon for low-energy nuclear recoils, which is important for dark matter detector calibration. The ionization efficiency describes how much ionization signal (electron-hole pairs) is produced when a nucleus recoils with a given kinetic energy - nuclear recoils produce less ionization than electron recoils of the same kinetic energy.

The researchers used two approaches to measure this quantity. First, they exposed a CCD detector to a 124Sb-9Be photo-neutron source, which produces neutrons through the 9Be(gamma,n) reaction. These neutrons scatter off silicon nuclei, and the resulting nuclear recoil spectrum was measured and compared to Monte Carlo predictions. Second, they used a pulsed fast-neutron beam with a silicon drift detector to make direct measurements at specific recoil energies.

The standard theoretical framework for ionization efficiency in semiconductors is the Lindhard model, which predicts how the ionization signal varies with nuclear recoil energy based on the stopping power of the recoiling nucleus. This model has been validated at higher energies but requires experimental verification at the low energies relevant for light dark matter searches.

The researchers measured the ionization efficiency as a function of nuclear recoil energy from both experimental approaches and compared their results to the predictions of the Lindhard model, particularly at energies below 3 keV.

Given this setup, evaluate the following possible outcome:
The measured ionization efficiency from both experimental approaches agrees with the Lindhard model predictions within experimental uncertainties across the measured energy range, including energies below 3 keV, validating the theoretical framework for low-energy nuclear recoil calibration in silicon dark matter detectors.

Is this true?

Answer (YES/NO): NO